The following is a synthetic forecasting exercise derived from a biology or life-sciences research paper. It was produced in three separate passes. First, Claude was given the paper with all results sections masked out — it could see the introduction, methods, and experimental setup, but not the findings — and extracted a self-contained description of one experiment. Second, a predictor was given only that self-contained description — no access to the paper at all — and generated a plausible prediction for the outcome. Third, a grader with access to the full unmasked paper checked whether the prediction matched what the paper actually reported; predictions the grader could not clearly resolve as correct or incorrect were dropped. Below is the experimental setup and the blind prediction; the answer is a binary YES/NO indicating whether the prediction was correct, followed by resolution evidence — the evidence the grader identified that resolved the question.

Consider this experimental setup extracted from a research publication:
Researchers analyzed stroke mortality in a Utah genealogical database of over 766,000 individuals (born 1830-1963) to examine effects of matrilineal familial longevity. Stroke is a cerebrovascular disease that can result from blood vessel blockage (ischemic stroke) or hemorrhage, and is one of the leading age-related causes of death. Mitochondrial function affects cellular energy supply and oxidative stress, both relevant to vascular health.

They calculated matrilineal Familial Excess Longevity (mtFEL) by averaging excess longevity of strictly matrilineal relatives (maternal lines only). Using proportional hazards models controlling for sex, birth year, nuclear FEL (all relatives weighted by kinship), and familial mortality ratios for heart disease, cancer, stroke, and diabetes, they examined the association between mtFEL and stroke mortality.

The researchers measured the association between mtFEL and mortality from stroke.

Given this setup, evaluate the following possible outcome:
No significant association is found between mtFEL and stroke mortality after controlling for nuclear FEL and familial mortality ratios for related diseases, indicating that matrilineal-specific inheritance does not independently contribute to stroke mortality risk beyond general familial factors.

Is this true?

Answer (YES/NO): YES